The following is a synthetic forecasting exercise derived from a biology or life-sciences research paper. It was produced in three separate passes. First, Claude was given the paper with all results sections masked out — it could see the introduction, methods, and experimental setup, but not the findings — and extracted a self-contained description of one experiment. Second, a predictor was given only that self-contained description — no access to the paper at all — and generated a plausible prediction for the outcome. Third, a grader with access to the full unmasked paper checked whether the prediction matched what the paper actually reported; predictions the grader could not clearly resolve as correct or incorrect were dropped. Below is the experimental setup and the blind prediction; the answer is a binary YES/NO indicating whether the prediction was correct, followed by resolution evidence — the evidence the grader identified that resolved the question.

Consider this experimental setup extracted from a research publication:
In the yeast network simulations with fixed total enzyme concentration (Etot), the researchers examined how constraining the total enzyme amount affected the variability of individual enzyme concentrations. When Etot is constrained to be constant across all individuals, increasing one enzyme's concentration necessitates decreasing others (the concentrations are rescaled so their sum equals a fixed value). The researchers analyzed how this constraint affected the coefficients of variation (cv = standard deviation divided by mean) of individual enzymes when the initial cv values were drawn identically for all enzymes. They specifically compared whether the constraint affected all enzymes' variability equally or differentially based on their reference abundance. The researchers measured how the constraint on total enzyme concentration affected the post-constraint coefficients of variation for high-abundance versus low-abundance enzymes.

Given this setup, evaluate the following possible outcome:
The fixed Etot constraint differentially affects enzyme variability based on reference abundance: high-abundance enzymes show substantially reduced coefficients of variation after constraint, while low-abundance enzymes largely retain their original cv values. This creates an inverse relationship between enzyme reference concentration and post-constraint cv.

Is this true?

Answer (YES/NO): NO